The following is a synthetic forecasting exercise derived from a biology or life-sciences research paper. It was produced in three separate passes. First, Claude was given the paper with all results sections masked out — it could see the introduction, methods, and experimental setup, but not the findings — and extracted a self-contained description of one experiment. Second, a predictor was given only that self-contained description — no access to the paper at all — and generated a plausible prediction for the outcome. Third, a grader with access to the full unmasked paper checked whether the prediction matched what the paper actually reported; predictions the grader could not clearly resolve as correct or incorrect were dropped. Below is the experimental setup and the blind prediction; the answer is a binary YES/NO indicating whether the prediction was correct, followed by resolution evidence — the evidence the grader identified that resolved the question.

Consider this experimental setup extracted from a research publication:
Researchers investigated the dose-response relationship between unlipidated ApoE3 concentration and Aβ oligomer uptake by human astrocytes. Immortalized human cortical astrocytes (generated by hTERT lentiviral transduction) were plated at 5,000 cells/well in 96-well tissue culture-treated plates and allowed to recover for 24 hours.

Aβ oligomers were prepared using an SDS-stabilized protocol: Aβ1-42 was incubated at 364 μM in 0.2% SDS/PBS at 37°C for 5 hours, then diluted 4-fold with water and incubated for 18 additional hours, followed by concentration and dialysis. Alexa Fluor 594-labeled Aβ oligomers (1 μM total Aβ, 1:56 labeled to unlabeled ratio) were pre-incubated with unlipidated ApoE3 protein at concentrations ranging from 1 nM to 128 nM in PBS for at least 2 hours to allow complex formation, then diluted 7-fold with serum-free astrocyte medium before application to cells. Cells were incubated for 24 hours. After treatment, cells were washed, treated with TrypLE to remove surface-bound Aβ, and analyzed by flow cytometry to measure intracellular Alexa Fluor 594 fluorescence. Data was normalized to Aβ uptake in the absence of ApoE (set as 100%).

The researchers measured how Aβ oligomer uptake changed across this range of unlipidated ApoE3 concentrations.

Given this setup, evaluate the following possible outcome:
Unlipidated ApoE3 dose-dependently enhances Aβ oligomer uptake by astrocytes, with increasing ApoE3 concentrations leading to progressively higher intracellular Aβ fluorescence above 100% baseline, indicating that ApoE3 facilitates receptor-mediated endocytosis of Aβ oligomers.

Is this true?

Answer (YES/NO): NO